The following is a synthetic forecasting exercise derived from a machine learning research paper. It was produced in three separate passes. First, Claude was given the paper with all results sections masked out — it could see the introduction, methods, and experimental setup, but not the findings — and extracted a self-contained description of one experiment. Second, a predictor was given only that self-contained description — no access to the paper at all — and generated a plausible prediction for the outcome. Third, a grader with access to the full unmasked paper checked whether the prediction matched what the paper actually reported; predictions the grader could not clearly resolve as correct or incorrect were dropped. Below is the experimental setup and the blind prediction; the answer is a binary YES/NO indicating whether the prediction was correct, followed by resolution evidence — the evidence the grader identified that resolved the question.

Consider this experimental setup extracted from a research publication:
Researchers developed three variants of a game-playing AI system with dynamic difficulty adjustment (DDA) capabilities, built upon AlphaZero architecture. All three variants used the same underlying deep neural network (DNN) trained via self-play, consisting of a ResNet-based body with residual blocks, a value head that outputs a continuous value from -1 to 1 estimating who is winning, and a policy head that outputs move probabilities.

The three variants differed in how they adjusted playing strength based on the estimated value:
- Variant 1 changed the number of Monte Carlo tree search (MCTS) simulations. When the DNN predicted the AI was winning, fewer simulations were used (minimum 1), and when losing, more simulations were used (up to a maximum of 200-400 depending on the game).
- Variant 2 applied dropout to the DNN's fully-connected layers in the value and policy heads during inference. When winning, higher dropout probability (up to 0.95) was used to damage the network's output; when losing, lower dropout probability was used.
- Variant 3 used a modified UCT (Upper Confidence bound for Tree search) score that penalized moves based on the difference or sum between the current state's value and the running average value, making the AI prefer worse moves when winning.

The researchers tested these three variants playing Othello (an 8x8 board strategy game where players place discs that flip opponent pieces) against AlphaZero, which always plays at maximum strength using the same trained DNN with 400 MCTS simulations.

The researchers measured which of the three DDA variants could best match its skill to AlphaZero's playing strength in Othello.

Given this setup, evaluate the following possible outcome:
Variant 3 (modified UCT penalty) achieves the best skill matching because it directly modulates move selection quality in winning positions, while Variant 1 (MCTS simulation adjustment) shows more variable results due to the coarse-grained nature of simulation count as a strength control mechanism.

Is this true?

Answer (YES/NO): NO